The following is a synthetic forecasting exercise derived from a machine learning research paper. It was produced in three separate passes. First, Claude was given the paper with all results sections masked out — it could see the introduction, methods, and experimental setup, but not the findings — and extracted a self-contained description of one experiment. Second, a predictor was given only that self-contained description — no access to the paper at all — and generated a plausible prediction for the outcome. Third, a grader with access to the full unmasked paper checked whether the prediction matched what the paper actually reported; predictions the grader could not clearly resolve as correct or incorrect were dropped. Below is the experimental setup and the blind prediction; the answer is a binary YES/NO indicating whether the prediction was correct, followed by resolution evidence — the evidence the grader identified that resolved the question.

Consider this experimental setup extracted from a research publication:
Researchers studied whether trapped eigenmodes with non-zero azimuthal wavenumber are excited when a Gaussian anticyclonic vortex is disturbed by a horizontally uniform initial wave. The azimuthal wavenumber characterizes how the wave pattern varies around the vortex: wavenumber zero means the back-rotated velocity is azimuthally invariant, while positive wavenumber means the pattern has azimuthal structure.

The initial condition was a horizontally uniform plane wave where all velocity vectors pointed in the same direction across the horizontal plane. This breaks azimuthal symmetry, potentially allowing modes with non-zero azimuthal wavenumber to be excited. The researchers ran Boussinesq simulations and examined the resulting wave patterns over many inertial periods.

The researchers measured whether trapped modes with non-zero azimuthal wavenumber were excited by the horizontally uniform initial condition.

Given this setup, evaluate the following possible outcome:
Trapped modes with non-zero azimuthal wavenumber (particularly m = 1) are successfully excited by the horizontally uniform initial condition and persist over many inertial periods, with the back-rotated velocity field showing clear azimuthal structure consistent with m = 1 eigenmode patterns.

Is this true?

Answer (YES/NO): NO